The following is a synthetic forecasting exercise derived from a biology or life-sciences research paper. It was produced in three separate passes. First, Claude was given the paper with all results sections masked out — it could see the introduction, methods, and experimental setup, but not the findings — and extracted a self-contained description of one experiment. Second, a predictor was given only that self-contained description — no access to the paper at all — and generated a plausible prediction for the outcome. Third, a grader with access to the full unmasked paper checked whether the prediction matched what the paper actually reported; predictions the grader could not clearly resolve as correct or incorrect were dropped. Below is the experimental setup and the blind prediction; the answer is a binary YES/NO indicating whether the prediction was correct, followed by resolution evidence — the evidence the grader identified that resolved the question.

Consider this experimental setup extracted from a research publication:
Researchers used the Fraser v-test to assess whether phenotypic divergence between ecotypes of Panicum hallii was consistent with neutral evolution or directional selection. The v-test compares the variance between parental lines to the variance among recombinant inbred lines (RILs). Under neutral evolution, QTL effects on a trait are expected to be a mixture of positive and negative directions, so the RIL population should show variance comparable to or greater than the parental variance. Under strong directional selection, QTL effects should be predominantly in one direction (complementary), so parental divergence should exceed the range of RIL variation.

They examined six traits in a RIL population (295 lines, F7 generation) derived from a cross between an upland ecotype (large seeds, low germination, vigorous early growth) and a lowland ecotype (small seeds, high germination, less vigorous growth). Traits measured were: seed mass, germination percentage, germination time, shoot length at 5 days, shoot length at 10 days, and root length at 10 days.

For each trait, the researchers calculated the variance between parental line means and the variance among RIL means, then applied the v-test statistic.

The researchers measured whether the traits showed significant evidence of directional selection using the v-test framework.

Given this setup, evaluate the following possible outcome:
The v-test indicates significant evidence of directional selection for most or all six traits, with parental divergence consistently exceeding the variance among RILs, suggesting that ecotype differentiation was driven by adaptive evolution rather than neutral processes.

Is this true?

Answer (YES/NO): YES